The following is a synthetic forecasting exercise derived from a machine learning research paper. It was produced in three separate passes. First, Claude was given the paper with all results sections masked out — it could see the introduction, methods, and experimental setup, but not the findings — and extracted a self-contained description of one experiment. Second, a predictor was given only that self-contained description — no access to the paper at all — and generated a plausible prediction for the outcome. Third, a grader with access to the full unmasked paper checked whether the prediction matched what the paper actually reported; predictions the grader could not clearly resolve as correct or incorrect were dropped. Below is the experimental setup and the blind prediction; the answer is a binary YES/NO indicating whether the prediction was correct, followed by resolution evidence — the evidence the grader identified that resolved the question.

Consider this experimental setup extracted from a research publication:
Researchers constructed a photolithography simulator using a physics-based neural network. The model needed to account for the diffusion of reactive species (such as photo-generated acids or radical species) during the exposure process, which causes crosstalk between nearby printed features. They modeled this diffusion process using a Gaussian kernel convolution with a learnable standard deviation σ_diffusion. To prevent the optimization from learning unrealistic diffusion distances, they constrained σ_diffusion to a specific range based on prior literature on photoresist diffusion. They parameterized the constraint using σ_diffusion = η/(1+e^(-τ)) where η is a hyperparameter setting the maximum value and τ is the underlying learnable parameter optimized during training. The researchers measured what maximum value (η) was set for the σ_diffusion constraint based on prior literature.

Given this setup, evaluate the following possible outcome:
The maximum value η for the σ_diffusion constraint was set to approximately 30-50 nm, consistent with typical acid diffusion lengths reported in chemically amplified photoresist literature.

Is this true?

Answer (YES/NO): NO